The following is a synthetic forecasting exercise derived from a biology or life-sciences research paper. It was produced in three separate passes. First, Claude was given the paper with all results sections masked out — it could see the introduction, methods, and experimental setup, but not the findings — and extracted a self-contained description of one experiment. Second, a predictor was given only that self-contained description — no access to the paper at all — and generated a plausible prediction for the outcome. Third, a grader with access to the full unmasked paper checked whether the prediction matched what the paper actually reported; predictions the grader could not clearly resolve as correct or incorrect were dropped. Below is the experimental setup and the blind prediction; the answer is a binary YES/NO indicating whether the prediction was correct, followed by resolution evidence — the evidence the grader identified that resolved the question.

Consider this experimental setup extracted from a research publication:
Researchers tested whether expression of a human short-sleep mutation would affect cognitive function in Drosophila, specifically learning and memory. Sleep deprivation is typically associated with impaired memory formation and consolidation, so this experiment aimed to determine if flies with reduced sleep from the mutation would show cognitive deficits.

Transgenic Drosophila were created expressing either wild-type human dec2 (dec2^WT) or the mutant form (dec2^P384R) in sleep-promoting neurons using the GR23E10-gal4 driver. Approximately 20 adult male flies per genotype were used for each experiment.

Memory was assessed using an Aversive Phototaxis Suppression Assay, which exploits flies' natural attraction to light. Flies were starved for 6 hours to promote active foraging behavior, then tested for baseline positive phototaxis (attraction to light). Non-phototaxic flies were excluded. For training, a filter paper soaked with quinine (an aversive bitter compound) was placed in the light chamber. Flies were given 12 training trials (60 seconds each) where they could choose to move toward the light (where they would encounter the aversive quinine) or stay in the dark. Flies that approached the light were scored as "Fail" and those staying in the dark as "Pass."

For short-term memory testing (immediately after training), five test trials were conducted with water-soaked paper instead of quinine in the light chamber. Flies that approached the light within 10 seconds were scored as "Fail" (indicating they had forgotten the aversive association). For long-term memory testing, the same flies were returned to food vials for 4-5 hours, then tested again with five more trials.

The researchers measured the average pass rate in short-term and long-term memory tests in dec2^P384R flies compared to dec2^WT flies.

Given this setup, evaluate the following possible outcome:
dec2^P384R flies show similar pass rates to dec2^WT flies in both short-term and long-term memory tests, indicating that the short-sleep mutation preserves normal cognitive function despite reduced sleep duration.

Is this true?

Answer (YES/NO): NO